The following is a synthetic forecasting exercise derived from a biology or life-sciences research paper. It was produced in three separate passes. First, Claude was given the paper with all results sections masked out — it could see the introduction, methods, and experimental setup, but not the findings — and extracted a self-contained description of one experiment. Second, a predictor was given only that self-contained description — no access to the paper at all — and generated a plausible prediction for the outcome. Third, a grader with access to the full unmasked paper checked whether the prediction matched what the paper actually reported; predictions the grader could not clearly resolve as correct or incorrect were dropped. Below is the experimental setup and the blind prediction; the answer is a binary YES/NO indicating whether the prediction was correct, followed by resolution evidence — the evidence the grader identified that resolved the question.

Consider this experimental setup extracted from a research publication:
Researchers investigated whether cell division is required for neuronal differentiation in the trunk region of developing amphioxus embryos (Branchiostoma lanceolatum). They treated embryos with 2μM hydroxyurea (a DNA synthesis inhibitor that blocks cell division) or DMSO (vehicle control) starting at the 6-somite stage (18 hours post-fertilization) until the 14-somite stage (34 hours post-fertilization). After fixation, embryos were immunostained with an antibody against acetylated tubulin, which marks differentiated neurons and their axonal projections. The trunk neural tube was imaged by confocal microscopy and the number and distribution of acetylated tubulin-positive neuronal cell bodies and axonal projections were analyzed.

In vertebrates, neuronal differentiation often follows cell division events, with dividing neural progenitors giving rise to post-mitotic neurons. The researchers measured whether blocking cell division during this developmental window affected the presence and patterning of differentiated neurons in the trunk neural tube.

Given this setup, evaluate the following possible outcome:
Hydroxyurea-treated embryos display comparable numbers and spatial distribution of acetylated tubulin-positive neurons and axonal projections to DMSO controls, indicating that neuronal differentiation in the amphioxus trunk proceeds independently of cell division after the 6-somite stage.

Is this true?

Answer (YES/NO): YES